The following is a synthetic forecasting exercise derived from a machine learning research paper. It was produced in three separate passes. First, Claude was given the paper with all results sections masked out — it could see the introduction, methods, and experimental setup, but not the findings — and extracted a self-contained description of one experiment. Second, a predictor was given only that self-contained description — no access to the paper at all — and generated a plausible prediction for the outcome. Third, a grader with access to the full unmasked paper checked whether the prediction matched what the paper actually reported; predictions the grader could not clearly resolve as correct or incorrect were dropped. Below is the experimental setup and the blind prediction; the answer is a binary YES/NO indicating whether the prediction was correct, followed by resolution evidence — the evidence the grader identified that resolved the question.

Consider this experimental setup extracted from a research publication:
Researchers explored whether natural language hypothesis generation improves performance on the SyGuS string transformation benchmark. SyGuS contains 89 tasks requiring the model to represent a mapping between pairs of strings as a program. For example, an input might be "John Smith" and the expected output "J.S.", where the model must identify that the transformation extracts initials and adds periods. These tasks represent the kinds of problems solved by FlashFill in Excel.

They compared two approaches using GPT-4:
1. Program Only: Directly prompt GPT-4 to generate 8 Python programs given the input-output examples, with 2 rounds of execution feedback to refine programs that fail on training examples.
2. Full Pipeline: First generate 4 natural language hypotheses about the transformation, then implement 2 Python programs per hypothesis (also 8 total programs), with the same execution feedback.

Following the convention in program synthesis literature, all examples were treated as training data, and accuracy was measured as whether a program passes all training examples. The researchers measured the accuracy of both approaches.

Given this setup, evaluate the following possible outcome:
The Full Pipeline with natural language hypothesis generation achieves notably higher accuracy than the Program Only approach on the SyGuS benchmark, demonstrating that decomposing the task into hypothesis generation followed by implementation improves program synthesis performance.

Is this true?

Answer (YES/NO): NO